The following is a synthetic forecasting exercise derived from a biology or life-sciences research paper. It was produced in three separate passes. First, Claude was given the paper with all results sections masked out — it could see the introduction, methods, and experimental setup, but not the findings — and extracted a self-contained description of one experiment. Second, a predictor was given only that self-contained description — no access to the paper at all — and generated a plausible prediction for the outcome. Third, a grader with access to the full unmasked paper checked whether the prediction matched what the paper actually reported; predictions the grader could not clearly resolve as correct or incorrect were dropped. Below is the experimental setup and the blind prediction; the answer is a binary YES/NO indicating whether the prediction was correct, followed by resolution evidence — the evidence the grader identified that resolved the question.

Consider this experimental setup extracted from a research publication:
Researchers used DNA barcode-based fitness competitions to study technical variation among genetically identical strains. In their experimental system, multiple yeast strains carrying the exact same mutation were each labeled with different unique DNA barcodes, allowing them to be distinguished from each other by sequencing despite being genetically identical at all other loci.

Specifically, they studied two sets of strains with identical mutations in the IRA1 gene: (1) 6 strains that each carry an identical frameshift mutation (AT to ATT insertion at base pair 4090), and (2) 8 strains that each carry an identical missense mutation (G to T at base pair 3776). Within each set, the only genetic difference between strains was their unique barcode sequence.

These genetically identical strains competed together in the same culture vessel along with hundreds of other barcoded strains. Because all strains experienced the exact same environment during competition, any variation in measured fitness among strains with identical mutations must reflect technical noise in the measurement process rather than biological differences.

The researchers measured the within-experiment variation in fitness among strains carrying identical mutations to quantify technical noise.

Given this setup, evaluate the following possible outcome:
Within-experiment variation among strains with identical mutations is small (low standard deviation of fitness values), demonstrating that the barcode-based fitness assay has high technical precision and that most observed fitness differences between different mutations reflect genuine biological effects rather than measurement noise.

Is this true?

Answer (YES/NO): NO